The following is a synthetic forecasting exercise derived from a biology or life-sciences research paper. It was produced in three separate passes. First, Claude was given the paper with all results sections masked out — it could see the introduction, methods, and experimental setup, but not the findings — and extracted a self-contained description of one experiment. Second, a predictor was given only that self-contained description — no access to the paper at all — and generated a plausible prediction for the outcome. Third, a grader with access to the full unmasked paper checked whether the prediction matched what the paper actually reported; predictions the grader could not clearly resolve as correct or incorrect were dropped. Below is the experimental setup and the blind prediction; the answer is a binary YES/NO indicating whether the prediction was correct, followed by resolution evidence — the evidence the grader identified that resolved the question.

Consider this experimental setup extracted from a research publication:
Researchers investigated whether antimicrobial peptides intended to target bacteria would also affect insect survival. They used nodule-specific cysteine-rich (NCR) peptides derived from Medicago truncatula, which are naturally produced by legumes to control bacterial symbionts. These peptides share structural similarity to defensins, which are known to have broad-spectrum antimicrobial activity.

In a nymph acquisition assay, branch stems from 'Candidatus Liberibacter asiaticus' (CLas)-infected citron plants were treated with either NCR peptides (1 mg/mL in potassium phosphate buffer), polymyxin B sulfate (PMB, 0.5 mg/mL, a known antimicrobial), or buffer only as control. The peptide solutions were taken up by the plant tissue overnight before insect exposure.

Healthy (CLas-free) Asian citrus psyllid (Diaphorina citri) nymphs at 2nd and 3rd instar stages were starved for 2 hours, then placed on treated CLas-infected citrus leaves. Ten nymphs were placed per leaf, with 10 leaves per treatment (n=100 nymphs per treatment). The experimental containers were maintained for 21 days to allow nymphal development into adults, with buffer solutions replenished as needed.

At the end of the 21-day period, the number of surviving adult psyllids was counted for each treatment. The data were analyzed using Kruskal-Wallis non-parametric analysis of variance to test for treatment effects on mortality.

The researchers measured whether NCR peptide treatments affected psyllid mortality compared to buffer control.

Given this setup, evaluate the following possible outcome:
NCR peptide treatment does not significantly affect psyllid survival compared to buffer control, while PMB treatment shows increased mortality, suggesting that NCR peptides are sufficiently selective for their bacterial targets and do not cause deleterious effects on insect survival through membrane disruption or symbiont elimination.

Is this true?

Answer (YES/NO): NO